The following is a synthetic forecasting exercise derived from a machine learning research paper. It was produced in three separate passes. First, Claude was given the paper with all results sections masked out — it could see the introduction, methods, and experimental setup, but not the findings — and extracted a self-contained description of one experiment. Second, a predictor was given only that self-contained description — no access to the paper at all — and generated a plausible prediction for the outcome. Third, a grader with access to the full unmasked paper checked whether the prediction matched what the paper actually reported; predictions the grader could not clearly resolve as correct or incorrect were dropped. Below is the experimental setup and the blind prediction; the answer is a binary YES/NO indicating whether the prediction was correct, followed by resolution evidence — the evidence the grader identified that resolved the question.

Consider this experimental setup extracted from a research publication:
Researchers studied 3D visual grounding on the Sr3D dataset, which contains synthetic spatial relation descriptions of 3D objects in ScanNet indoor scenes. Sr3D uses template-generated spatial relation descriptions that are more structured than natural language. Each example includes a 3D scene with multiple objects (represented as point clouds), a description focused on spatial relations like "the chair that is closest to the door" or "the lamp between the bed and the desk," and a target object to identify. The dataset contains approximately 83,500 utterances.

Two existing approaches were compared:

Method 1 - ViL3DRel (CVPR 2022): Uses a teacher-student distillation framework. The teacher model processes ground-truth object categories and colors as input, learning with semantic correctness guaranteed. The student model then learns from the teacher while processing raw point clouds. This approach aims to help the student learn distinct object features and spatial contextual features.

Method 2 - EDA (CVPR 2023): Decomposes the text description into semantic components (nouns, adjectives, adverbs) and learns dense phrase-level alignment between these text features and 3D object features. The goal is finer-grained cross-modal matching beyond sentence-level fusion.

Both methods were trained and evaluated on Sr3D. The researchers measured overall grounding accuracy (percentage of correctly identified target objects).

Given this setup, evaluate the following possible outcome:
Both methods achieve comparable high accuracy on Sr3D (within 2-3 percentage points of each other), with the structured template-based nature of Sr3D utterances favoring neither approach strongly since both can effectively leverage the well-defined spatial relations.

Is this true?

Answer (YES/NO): NO